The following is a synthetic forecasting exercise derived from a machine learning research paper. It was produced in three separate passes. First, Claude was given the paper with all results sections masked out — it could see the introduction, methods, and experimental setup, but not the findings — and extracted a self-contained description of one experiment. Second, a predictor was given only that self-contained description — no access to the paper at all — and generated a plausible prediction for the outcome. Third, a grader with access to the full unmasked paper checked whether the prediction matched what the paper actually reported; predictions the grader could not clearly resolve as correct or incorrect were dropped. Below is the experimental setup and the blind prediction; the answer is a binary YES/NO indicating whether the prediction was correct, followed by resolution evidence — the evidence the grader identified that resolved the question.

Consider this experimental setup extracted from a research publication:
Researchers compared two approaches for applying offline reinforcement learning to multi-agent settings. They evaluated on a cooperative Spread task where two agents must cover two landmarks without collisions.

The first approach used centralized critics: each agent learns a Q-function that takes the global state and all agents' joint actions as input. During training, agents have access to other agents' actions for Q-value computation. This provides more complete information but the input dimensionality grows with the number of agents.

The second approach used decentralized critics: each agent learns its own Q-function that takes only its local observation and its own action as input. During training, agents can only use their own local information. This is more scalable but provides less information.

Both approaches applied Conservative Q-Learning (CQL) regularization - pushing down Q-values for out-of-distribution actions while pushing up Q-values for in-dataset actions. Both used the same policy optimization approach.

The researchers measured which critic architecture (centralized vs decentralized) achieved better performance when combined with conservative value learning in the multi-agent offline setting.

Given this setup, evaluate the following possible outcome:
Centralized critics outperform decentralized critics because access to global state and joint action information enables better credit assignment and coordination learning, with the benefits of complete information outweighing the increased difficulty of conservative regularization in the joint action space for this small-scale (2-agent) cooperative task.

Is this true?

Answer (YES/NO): NO